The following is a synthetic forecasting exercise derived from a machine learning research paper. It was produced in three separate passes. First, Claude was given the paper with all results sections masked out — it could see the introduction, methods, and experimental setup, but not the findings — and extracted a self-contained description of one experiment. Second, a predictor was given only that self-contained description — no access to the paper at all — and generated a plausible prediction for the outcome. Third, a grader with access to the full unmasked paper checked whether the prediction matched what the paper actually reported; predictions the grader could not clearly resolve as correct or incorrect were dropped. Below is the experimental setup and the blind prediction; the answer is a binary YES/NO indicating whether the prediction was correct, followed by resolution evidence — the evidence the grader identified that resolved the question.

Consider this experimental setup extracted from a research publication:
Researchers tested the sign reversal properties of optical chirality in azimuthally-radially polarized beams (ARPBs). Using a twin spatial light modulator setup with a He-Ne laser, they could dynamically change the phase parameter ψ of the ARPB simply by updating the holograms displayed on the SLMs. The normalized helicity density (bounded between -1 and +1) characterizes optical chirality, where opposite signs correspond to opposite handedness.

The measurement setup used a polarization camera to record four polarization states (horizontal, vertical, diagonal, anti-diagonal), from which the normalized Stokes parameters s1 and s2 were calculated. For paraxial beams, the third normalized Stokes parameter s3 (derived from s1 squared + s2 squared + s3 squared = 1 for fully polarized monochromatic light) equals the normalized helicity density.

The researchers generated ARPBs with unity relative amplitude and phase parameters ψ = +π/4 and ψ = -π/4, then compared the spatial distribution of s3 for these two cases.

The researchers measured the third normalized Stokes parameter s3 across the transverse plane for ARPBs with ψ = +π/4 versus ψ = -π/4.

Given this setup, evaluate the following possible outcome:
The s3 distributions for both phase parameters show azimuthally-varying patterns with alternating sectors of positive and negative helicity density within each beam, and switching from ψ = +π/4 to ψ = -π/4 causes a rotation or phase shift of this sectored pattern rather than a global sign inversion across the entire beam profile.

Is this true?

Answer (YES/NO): NO